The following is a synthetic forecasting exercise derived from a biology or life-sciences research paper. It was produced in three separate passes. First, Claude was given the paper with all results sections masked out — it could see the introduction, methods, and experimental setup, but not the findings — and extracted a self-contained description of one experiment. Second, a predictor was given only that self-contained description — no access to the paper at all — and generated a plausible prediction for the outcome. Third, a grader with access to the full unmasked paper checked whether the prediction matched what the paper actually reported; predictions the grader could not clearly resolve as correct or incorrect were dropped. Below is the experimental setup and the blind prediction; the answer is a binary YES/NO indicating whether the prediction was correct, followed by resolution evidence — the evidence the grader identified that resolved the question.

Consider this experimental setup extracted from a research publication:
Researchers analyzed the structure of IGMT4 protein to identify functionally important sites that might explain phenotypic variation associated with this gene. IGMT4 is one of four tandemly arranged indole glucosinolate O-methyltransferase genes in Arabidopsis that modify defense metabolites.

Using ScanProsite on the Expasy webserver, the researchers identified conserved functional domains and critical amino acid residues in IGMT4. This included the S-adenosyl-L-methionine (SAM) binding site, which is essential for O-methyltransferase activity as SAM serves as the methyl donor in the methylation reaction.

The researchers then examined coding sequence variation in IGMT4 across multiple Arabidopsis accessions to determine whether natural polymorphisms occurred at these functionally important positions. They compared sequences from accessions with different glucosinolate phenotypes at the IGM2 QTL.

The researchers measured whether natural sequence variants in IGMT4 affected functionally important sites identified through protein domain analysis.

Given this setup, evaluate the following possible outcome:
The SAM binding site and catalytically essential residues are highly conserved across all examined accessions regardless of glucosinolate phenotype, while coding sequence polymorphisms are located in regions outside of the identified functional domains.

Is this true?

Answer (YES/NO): NO